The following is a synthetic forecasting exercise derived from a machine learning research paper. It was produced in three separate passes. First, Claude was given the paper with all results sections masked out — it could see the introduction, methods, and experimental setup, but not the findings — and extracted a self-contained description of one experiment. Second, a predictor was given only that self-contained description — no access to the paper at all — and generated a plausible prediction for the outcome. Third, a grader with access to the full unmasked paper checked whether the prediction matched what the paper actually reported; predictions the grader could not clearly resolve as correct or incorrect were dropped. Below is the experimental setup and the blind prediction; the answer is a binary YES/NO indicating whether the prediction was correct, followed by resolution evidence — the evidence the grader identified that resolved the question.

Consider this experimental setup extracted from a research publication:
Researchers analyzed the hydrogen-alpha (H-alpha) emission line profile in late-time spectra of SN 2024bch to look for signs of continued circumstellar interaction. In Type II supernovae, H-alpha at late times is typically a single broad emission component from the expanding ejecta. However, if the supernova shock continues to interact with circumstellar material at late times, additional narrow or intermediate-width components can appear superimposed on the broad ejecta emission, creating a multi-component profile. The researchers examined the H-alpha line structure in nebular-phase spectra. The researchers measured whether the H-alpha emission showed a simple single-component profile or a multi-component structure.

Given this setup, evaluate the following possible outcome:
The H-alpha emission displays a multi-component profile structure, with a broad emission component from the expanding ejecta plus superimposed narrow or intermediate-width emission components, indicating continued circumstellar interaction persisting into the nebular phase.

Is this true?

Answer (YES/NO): YES